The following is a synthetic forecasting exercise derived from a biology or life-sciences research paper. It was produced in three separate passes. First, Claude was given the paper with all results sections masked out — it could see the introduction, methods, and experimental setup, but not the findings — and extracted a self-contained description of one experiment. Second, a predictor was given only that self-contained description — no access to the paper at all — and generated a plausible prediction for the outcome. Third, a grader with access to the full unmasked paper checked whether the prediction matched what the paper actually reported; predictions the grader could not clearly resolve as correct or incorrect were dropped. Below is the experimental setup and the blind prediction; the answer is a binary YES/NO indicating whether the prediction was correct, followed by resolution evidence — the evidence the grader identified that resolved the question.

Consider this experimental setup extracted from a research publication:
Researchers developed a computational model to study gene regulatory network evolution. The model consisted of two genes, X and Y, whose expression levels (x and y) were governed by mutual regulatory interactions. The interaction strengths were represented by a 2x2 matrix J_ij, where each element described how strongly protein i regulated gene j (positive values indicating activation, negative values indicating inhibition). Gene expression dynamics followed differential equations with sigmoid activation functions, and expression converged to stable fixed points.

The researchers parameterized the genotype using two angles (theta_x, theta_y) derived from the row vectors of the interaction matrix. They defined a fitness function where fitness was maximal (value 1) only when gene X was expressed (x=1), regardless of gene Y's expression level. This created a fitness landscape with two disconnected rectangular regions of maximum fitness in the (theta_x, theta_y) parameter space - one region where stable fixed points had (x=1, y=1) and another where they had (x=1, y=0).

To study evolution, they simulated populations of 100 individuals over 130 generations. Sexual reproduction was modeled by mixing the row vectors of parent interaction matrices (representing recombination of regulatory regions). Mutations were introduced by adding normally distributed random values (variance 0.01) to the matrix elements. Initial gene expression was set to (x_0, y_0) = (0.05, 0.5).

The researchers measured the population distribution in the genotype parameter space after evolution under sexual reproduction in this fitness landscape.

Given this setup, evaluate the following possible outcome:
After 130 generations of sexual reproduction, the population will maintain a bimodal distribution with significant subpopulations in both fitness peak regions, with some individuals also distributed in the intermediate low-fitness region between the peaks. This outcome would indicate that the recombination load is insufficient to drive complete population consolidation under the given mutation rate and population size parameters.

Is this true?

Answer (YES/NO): NO